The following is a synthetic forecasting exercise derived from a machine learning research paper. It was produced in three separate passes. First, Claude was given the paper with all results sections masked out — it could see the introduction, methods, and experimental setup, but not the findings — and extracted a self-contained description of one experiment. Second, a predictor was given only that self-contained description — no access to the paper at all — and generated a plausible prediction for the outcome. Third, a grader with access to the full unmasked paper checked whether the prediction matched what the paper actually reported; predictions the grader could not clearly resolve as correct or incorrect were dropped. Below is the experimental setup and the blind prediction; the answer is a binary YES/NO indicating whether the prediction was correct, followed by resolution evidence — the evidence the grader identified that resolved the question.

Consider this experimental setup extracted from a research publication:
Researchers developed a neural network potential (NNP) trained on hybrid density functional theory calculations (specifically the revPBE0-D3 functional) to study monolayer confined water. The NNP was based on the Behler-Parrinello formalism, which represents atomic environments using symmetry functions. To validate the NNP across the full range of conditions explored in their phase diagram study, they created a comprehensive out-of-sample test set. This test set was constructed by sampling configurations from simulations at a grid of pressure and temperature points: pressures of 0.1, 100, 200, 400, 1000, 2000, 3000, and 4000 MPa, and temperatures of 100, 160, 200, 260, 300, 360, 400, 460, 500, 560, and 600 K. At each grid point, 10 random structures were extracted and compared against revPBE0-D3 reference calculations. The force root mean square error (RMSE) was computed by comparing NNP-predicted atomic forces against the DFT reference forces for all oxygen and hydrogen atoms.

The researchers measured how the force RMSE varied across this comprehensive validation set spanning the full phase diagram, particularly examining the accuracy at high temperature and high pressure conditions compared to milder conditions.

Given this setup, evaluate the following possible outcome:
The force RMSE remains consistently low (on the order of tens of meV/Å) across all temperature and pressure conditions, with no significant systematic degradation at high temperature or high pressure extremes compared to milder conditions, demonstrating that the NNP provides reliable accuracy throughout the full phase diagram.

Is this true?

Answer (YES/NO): NO